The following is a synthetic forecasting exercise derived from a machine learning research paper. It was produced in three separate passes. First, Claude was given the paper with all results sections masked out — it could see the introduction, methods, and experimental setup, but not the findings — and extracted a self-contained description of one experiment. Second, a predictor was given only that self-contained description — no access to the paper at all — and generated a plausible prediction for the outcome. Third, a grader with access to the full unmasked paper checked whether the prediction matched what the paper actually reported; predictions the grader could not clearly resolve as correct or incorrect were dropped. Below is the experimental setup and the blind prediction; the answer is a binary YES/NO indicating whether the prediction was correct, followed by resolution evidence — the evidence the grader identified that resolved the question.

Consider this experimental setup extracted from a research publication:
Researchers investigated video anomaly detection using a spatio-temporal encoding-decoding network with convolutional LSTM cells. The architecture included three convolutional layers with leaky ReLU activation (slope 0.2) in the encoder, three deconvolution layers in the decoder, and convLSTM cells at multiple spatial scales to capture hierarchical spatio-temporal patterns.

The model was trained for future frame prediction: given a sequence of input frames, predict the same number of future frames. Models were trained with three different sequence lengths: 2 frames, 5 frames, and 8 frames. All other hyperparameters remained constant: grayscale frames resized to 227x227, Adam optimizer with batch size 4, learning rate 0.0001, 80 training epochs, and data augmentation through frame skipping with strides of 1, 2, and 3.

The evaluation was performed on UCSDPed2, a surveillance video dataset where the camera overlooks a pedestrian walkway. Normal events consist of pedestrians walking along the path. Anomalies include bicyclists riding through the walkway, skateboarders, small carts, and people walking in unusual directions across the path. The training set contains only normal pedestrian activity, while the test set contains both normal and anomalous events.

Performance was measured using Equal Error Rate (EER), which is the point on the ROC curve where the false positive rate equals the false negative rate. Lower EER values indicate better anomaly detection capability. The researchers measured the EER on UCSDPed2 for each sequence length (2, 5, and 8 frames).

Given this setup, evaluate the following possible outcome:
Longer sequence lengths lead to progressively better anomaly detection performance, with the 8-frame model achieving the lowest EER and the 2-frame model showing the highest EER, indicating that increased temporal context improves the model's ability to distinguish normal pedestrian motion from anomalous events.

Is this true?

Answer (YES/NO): NO